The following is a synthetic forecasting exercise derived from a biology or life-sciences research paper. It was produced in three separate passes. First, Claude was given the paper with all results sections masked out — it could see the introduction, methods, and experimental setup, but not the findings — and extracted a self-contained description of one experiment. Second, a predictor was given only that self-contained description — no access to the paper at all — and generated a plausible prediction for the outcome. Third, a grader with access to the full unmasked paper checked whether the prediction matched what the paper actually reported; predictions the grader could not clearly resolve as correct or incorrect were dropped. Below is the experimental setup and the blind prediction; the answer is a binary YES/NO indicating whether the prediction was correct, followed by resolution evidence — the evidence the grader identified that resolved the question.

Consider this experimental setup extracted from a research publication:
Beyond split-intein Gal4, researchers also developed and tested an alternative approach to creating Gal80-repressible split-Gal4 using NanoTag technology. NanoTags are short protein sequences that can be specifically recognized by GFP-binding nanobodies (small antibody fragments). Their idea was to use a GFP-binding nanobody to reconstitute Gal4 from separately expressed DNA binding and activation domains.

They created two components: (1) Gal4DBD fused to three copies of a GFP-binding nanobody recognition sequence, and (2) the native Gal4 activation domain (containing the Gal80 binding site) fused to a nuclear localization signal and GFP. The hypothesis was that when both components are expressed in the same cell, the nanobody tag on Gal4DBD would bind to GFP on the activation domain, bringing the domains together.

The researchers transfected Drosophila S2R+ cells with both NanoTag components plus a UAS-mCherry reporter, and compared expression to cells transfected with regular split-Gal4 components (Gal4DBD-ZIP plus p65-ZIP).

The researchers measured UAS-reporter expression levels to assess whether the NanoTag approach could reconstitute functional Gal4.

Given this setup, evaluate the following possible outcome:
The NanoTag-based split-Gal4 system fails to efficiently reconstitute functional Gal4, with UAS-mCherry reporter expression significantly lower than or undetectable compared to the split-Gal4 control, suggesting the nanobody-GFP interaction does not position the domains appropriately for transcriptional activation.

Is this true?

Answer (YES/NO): NO